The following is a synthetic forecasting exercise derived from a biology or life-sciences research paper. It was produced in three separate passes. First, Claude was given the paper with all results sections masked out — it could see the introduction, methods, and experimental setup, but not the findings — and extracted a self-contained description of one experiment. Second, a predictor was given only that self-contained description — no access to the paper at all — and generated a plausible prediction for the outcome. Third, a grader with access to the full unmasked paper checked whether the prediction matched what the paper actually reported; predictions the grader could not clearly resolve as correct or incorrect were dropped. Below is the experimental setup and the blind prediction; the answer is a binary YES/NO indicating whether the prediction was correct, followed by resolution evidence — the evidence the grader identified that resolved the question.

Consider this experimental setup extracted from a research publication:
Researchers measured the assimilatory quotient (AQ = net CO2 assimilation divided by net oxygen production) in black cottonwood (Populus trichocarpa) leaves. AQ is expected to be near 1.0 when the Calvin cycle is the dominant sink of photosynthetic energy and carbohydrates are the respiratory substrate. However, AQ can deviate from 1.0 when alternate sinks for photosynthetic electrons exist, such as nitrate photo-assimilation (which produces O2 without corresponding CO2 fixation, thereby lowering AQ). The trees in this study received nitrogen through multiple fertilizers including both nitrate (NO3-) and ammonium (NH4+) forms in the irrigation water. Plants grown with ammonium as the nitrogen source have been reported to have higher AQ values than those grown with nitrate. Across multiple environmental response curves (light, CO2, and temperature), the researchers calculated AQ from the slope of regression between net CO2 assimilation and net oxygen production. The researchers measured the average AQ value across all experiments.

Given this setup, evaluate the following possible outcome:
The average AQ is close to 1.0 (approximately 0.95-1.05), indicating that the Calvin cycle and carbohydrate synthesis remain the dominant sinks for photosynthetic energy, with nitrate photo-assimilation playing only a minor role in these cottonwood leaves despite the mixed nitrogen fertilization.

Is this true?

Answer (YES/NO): NO